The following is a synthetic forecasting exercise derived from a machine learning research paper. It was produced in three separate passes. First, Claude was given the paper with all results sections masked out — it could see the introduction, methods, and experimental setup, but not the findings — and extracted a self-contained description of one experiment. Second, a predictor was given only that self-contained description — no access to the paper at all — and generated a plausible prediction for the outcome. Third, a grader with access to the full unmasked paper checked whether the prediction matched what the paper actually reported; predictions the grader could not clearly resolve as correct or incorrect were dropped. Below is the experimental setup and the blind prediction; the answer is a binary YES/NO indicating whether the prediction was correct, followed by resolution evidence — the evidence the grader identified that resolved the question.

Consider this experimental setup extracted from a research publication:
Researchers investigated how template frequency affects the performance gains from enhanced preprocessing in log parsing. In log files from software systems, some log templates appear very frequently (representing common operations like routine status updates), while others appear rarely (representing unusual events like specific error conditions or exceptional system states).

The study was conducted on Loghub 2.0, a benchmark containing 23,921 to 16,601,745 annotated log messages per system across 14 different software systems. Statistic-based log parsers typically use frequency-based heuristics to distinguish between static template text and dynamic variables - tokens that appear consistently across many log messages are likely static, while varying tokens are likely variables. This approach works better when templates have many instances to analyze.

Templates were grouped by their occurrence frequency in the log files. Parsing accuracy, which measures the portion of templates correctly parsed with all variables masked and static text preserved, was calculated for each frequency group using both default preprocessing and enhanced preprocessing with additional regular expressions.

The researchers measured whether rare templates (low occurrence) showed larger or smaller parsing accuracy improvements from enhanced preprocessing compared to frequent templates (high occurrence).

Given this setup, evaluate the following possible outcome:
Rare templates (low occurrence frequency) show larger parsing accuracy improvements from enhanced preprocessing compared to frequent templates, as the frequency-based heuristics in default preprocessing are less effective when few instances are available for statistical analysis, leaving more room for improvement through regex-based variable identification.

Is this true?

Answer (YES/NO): YES